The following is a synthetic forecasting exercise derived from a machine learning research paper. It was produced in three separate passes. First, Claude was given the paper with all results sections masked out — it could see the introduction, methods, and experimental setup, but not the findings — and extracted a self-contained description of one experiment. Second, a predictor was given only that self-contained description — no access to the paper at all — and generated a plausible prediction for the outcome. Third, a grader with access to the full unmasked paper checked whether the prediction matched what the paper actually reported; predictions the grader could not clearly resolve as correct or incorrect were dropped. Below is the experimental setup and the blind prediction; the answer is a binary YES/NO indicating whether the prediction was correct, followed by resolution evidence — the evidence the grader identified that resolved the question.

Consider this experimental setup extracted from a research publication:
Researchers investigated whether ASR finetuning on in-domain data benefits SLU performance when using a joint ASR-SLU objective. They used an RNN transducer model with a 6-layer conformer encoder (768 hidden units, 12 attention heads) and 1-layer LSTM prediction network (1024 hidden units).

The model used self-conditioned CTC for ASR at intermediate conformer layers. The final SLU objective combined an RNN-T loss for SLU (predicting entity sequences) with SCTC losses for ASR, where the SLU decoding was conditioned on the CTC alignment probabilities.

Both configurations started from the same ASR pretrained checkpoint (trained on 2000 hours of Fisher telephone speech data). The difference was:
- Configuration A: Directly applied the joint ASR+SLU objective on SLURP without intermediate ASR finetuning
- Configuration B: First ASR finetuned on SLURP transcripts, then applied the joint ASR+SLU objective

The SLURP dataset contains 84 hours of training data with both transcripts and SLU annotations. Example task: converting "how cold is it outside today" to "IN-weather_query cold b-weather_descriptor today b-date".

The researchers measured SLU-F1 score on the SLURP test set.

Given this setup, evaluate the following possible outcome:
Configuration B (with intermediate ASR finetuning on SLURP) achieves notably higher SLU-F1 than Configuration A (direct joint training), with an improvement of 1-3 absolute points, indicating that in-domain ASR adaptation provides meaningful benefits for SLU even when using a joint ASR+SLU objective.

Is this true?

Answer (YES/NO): NO